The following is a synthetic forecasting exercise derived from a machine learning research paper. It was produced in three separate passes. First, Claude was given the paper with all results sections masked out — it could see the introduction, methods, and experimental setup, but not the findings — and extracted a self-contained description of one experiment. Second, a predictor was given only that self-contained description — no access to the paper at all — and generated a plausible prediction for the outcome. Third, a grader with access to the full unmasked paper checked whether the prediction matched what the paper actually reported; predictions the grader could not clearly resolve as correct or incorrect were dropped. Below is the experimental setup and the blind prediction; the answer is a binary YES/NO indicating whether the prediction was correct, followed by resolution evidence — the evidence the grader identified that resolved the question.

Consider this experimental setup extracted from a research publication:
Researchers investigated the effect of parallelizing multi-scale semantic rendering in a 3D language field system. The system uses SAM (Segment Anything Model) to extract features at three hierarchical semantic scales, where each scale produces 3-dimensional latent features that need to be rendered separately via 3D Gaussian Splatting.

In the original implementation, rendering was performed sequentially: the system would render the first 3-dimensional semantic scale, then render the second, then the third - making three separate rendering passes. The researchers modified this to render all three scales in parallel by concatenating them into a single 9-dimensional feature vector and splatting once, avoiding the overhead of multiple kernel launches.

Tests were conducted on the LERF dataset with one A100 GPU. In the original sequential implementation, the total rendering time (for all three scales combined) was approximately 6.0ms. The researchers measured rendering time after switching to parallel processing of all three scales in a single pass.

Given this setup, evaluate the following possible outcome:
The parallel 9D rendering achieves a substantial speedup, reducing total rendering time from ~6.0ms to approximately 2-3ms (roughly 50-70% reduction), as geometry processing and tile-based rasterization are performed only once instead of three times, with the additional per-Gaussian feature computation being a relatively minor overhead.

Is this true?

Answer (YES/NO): YES